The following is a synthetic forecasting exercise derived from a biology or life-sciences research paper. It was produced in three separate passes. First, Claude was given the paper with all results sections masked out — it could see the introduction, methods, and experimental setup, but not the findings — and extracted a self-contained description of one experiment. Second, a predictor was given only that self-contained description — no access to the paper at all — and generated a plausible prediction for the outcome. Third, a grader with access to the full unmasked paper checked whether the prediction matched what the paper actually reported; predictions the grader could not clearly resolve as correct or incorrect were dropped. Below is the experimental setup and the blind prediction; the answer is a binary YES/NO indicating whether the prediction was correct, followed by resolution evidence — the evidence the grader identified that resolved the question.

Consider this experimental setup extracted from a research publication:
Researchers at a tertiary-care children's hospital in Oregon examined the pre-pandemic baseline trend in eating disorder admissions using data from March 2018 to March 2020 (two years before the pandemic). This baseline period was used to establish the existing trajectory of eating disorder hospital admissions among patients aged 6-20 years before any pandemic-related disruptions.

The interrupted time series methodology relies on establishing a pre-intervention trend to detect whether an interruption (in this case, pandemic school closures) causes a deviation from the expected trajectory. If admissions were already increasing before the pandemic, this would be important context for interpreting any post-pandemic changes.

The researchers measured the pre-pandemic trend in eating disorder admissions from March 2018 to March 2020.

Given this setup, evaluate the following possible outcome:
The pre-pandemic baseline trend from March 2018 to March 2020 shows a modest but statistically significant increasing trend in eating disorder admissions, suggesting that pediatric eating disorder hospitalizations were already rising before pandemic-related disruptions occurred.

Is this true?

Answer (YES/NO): NO